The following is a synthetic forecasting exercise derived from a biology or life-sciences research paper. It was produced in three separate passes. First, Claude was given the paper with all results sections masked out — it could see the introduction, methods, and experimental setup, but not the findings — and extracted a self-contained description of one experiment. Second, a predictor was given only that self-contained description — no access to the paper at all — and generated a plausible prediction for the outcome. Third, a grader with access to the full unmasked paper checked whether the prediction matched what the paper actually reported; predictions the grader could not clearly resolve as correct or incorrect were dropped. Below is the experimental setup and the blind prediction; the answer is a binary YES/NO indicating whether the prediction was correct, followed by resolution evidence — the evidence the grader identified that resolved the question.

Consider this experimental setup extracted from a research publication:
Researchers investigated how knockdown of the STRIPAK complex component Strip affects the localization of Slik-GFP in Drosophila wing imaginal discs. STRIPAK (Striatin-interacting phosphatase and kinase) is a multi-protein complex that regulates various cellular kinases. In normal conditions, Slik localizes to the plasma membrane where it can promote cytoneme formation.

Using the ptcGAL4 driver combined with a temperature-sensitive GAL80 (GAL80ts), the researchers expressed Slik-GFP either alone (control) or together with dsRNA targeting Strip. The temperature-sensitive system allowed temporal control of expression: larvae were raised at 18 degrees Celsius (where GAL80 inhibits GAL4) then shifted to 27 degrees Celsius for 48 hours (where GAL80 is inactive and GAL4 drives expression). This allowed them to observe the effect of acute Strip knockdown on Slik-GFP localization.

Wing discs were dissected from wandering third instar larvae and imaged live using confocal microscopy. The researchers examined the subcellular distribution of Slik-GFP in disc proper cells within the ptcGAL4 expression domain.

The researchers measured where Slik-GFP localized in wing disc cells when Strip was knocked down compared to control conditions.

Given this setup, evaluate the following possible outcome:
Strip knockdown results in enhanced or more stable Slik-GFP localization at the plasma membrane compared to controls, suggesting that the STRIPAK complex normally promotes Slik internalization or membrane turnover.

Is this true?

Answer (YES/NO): NO